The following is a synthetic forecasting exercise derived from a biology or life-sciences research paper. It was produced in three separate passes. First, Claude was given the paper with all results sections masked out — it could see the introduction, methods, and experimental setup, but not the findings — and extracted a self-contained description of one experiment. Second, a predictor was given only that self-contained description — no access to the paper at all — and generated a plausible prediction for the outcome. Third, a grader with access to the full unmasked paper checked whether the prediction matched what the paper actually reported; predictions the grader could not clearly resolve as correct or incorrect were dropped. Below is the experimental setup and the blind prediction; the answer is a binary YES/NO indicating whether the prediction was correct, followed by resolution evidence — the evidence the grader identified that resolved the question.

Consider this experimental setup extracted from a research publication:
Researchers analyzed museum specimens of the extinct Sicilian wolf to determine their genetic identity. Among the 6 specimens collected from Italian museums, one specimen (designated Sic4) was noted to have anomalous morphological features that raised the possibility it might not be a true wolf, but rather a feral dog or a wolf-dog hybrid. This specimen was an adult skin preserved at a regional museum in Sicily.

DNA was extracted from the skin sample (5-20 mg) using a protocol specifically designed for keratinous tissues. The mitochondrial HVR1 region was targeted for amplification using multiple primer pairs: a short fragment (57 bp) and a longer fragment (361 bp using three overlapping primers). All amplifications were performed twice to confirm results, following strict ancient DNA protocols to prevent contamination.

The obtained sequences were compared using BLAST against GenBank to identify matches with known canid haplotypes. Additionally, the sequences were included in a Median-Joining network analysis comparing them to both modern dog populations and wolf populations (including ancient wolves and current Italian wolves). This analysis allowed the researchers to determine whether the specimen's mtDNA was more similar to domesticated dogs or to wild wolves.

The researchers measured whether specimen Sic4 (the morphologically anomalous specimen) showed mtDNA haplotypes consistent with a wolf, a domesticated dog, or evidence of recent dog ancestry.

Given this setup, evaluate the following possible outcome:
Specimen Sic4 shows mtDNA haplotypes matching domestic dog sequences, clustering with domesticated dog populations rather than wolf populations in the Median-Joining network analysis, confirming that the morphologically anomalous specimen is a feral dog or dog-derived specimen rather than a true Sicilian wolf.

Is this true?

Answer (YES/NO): YES